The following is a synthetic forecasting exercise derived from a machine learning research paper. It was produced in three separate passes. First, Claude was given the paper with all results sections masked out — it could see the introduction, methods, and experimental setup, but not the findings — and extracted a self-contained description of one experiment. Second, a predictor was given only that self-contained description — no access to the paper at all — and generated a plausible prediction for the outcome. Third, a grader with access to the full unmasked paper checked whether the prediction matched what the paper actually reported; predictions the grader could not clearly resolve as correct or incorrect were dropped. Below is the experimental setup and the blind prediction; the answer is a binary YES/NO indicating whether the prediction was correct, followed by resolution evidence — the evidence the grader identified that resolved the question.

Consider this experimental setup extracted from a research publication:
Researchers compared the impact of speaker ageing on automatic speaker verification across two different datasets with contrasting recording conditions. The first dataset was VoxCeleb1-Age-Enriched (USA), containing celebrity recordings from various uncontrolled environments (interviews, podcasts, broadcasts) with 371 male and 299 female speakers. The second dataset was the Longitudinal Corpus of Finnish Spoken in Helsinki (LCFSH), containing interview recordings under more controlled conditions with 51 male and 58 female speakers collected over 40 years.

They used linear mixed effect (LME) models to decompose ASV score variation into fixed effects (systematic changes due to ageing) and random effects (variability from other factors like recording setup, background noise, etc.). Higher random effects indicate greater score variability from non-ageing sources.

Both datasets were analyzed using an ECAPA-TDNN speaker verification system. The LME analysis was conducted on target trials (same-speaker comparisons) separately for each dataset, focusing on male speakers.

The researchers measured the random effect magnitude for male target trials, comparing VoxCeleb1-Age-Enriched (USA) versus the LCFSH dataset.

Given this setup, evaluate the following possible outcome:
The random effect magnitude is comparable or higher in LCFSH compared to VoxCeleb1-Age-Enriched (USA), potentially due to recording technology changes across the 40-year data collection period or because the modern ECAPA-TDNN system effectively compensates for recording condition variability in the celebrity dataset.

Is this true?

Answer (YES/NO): NO